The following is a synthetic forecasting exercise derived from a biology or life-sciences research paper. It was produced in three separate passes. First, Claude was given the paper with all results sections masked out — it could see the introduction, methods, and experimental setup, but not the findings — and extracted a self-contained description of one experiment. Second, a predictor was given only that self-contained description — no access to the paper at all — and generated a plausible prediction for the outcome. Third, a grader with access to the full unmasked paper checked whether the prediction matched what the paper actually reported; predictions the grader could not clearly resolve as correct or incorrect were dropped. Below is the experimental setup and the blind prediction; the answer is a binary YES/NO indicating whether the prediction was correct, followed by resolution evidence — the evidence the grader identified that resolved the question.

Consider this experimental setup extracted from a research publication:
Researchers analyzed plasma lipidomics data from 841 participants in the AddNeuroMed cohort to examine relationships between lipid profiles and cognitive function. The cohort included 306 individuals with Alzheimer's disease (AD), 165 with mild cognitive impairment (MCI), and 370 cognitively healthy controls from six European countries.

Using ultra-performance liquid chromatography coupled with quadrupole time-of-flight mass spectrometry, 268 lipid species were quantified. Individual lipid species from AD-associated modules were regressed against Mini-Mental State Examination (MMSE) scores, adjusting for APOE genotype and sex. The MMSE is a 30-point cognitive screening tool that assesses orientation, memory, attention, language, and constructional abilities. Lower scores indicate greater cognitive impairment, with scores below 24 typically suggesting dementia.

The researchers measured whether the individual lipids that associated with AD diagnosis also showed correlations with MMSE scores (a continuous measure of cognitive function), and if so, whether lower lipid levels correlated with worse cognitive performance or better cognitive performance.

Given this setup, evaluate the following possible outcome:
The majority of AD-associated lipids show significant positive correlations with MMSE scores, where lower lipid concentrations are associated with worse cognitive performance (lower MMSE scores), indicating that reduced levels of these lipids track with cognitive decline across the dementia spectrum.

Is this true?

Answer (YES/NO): NO